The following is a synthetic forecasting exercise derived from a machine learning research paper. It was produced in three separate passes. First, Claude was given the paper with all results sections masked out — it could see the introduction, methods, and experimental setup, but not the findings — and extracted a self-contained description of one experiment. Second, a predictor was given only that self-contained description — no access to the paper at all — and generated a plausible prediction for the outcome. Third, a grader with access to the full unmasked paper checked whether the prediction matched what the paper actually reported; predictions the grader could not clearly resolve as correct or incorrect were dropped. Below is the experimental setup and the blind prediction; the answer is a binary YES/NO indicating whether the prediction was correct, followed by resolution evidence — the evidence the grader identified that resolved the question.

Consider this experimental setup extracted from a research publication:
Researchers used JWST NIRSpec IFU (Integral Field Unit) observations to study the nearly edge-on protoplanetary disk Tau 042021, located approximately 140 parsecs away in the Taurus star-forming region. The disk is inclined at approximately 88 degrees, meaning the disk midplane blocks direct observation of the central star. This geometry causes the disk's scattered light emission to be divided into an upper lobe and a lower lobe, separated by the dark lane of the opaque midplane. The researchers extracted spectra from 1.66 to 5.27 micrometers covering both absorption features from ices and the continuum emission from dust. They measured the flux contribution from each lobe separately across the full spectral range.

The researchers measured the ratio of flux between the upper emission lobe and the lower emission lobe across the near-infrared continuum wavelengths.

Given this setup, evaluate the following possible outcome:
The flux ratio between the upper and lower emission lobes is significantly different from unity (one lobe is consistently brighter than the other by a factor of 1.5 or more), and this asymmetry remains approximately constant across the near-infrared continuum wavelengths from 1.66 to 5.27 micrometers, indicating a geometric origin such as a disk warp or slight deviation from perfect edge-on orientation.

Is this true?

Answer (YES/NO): YES